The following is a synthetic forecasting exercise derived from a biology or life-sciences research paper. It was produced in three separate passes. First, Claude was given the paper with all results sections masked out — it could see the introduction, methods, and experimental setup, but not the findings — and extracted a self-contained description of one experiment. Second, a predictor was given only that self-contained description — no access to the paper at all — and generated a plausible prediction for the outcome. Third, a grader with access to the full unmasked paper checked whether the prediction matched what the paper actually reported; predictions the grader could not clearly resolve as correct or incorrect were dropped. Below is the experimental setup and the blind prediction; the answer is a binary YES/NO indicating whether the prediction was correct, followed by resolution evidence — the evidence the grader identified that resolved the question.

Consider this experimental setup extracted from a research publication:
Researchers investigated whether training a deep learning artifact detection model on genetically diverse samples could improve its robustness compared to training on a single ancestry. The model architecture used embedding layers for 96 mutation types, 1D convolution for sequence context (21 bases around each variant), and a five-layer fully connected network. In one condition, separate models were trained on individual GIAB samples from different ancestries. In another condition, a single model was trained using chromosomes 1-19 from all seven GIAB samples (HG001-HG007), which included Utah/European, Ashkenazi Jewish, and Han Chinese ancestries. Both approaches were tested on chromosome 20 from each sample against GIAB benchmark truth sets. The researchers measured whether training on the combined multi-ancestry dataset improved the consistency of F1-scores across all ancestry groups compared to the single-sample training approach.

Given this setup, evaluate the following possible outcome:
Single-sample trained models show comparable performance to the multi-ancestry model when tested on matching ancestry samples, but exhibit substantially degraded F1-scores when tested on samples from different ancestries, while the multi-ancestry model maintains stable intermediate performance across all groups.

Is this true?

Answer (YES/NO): NO